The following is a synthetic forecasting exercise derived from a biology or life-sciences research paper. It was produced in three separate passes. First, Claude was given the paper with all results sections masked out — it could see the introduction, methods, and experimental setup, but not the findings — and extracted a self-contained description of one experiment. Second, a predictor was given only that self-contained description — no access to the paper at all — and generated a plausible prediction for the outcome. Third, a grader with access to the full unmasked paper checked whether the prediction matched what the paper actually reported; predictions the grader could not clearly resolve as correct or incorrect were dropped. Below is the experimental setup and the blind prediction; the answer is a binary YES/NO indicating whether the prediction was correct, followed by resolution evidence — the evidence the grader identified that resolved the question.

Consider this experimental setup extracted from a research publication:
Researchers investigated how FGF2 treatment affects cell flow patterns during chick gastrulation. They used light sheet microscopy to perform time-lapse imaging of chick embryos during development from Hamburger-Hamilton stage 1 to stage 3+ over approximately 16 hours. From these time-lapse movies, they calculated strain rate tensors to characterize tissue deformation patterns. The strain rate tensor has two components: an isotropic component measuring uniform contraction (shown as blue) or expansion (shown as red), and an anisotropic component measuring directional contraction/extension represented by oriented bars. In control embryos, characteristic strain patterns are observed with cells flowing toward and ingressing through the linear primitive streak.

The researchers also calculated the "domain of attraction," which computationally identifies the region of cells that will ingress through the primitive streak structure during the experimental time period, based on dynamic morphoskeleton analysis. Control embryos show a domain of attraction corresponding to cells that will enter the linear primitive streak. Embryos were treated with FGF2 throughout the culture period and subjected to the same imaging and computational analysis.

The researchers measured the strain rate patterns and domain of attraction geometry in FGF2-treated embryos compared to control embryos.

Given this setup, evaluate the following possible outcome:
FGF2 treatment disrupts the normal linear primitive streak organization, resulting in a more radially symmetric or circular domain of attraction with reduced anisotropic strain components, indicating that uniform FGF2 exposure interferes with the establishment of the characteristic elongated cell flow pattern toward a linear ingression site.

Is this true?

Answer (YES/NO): NO